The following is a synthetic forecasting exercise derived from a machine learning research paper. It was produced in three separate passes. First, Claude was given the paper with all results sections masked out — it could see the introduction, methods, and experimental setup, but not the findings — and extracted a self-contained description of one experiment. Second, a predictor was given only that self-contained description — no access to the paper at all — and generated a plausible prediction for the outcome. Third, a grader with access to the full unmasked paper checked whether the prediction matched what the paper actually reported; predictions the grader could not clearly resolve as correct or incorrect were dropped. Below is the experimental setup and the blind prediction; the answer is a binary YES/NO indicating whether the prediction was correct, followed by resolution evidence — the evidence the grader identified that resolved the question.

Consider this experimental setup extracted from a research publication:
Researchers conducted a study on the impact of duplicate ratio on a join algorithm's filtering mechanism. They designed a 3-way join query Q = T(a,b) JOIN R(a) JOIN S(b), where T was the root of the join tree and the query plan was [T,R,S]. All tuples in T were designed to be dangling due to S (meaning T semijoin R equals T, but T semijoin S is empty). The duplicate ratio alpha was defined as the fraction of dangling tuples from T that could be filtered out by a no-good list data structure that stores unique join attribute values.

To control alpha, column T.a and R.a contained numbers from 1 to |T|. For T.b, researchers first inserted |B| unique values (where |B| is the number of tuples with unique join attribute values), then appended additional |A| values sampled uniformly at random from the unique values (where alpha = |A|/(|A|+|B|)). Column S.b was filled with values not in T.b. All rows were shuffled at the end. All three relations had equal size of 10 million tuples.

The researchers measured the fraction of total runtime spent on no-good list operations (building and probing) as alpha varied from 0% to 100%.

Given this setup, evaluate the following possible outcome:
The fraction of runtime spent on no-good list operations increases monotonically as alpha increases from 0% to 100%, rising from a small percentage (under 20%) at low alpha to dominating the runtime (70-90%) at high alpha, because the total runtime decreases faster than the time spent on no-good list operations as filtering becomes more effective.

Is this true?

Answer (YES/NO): NO